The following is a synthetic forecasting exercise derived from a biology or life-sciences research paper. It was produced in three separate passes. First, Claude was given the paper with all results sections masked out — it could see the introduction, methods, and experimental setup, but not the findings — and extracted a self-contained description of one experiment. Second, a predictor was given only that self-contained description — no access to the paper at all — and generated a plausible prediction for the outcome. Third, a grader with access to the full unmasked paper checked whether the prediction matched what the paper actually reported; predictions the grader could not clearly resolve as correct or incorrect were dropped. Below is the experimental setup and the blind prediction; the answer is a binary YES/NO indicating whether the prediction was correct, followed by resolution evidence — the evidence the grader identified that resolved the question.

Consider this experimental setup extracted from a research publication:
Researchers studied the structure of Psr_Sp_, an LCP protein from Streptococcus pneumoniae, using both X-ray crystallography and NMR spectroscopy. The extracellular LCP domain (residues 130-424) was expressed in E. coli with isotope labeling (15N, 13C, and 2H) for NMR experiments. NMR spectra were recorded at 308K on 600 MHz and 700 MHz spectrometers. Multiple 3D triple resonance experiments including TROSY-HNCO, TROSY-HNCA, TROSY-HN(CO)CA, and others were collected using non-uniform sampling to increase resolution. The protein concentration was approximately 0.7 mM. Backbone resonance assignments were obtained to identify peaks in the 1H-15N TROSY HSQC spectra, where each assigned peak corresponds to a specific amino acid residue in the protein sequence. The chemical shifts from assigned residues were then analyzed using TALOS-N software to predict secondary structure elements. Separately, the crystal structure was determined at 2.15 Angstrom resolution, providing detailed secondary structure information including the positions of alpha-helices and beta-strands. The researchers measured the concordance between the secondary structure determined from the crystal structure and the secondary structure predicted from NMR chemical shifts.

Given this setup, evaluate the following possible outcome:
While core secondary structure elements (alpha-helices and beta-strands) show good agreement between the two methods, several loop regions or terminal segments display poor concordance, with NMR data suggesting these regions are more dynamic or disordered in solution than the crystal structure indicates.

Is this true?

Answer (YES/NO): NO